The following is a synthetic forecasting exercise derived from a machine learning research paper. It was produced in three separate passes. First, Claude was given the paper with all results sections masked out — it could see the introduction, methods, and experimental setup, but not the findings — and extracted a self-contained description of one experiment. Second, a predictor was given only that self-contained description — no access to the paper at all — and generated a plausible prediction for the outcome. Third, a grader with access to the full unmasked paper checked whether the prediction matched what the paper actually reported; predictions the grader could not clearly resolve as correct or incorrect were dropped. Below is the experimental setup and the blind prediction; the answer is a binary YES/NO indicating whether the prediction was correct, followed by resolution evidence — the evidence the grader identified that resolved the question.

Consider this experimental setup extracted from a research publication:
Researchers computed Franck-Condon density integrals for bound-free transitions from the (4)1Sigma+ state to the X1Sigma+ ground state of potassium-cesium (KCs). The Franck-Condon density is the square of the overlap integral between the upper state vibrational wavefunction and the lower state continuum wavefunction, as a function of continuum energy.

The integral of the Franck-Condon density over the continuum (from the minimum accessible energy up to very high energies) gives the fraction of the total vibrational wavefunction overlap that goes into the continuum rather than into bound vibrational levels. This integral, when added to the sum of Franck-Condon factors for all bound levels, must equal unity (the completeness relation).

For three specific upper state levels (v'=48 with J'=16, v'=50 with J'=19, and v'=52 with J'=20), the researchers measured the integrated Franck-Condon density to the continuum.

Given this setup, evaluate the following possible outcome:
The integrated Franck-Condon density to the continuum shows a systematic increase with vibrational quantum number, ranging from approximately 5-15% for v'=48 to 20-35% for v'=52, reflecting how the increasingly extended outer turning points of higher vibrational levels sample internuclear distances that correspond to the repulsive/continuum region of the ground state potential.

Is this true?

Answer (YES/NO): NO